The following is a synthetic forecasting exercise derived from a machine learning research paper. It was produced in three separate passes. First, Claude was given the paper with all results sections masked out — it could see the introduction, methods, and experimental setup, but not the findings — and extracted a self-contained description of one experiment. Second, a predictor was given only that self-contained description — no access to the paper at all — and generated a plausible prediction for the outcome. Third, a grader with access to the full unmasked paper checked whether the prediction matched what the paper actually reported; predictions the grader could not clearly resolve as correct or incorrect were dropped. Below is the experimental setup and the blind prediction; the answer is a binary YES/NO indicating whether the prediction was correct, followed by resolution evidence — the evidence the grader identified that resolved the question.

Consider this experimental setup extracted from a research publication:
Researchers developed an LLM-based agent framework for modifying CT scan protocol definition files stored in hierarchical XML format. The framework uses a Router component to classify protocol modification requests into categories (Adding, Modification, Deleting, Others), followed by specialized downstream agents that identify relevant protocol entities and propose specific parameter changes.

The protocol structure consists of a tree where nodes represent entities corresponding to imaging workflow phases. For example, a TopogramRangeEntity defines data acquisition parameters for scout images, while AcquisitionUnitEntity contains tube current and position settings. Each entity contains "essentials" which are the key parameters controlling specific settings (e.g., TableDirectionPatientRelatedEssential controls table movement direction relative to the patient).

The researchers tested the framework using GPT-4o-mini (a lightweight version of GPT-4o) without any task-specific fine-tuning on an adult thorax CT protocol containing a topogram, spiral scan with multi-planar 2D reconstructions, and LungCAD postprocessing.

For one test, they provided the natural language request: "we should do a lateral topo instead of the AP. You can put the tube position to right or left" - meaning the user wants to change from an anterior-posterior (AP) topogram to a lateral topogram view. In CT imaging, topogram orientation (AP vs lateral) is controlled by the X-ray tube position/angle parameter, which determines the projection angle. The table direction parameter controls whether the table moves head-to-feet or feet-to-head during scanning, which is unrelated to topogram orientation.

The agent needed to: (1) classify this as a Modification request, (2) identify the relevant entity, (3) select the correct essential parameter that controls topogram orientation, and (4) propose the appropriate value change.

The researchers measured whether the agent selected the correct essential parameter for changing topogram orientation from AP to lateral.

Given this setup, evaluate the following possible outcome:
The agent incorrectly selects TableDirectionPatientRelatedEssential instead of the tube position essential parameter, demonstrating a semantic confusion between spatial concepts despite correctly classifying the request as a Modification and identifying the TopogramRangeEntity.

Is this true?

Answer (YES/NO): YES